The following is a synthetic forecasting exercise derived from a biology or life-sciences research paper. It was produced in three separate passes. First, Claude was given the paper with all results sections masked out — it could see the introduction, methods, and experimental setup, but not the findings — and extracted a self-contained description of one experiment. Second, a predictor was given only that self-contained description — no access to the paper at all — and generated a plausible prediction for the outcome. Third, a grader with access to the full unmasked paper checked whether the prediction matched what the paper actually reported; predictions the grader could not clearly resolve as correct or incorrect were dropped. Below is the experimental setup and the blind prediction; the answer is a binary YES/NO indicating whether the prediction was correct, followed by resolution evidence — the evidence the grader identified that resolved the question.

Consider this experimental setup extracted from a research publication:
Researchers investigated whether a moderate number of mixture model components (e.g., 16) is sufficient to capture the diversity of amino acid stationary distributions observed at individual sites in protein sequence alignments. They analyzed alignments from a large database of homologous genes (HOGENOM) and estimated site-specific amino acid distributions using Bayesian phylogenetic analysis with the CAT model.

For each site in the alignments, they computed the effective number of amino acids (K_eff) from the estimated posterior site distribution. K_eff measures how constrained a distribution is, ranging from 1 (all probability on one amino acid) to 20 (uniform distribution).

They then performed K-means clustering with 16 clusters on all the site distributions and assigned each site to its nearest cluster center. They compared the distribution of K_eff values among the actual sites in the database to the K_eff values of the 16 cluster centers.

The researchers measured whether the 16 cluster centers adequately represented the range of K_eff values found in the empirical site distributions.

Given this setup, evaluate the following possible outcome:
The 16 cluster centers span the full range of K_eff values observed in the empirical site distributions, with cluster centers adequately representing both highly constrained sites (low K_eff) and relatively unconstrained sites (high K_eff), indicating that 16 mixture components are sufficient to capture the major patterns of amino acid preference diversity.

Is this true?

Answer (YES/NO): NO